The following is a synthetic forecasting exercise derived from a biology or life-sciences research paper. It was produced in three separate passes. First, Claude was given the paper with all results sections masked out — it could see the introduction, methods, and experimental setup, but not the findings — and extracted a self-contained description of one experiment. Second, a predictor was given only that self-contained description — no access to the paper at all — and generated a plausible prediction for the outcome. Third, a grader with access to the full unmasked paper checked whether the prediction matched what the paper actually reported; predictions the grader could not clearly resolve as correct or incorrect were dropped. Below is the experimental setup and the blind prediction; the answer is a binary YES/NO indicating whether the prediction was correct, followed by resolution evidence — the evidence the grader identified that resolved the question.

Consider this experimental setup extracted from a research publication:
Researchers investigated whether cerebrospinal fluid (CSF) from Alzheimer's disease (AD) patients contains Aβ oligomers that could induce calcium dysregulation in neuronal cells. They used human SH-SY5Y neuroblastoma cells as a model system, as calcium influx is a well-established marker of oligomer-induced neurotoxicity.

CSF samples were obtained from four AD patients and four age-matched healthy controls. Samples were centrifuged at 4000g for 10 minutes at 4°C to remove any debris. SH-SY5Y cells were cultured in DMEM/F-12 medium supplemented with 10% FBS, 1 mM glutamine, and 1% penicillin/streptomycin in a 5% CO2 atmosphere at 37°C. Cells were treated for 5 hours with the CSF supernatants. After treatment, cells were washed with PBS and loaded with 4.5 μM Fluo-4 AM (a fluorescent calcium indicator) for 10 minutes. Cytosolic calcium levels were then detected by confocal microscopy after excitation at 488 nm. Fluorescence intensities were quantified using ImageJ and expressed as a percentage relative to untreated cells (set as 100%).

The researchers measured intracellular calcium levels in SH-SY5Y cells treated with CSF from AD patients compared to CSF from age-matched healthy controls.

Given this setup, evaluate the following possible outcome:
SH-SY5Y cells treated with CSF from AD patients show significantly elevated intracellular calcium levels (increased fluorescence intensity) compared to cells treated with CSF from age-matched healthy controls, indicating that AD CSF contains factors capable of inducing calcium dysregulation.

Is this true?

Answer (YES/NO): YES